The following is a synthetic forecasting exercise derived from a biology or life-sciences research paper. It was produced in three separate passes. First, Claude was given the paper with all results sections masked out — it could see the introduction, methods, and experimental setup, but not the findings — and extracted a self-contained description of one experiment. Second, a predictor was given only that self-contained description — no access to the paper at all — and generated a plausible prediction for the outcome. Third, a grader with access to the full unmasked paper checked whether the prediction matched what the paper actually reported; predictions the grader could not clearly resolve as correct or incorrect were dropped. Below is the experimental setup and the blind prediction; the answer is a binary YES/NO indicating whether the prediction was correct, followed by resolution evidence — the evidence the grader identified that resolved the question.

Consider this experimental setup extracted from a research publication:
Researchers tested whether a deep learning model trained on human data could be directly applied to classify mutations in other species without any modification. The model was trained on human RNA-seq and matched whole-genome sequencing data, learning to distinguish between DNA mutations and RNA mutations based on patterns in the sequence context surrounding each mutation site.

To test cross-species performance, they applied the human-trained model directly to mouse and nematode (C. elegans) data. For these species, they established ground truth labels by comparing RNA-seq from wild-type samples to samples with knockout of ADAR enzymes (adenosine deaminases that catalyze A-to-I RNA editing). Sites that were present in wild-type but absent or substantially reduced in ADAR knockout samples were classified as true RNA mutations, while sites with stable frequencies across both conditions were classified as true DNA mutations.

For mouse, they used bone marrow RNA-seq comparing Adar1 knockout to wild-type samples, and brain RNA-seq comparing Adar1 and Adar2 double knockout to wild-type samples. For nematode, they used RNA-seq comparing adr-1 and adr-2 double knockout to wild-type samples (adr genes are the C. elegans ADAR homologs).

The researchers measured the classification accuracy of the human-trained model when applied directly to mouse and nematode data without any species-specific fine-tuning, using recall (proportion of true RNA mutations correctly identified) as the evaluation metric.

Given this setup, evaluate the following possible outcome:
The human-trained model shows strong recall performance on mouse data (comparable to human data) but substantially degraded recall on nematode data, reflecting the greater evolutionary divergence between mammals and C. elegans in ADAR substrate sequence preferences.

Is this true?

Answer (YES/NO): NO